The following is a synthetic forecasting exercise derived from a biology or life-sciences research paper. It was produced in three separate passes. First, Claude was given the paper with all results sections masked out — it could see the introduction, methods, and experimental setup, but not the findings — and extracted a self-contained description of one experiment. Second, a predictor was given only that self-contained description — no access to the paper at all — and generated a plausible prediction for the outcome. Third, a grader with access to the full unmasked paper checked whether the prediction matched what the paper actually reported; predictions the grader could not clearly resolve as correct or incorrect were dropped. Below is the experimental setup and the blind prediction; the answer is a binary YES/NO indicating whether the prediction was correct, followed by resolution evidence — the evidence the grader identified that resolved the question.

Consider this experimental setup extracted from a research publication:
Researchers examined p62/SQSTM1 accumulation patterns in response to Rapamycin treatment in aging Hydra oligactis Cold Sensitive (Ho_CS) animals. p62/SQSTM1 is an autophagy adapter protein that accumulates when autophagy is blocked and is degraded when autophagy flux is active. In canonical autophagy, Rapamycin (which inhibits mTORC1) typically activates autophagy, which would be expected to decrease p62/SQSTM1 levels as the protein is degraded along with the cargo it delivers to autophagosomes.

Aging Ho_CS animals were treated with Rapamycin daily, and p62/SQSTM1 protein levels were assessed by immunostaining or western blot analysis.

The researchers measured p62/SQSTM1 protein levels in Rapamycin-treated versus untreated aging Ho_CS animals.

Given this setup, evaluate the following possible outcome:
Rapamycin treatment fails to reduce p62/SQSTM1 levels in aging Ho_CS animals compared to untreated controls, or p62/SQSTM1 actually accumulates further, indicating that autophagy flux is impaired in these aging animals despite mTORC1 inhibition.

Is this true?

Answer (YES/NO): YES